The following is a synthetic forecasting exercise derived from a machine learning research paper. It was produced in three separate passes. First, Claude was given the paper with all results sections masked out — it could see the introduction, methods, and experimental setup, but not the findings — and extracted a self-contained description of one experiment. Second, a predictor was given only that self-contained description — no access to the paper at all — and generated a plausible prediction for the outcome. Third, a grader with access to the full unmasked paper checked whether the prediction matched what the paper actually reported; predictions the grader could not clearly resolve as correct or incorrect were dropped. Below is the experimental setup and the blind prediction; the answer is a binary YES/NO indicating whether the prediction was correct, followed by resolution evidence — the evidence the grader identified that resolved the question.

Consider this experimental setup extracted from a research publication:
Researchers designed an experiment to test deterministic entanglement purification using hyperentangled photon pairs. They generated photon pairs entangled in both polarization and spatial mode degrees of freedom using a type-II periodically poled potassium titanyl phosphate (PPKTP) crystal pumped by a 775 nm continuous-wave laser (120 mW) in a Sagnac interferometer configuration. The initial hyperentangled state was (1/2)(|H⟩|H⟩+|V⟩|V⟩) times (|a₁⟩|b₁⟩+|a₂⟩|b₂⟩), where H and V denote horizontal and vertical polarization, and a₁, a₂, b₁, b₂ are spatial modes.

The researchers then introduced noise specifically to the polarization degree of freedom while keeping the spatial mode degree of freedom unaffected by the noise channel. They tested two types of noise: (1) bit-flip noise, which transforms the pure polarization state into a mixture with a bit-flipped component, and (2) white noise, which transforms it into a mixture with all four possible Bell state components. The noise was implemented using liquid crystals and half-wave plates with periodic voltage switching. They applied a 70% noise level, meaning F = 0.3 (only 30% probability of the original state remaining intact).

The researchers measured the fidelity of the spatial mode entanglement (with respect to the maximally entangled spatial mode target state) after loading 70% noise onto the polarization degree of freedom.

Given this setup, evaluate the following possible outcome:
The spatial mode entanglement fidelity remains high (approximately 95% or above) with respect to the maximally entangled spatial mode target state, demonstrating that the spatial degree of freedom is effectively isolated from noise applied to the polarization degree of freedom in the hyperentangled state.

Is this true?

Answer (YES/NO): YES